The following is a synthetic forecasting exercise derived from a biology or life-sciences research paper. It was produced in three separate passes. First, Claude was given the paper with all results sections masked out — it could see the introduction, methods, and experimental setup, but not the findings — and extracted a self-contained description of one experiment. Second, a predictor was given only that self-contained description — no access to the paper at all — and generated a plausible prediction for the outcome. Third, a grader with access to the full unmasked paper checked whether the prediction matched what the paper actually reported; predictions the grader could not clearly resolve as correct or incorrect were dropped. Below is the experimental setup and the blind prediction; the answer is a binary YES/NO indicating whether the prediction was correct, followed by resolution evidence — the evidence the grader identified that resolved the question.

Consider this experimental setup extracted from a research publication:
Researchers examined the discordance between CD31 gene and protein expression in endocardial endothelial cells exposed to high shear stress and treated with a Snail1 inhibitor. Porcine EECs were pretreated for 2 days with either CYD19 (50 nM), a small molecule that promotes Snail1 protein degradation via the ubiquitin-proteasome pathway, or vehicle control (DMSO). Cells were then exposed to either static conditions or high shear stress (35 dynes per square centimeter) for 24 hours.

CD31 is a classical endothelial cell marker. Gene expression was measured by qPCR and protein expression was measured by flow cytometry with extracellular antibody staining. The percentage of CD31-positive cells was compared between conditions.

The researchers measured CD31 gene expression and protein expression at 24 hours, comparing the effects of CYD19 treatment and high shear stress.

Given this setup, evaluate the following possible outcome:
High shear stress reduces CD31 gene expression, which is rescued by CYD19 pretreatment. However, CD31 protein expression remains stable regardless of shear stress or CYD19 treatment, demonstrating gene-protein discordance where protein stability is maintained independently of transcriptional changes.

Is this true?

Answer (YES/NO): NO